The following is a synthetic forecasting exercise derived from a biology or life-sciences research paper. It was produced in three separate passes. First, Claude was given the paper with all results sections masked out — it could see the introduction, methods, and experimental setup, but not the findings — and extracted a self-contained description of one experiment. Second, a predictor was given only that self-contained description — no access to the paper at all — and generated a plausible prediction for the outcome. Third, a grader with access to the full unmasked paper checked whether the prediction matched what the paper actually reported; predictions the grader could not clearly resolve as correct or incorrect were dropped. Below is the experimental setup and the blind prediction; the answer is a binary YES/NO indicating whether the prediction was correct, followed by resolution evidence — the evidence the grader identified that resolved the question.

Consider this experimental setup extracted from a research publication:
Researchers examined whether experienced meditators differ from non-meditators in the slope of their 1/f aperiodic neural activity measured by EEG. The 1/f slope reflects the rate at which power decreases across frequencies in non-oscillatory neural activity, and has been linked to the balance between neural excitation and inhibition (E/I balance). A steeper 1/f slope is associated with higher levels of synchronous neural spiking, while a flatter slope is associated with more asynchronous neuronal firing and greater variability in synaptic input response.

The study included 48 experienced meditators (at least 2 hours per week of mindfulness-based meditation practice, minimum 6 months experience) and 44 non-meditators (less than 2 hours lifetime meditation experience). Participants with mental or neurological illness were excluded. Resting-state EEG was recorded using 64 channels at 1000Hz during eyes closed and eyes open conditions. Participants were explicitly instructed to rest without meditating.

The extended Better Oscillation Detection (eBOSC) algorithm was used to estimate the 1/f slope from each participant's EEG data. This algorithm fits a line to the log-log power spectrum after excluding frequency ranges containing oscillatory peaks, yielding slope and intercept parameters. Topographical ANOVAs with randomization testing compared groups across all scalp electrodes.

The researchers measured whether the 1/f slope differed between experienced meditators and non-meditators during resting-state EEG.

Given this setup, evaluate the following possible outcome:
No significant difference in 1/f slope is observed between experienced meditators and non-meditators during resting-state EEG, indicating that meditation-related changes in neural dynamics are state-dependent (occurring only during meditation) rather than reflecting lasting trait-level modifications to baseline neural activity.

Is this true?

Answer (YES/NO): NO